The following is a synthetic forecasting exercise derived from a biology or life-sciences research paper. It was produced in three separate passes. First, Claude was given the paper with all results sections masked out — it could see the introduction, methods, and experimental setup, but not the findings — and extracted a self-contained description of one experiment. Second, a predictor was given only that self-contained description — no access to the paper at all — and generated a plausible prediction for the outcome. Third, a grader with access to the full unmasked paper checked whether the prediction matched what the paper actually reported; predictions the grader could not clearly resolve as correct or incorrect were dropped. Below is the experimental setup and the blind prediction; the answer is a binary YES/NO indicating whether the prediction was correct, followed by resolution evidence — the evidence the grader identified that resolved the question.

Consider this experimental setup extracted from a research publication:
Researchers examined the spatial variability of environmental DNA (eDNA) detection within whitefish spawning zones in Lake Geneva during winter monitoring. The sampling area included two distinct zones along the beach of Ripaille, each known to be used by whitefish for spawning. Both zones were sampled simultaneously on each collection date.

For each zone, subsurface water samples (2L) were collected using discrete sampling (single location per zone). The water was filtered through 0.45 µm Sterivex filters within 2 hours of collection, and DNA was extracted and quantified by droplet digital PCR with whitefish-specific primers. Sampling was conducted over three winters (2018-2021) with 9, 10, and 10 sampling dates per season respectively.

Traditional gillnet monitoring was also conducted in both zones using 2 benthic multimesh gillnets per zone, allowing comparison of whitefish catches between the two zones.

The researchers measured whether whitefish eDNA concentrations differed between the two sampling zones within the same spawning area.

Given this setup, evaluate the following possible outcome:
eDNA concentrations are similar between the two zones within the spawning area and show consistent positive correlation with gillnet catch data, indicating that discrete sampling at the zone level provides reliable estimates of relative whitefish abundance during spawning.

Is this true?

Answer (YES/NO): NO